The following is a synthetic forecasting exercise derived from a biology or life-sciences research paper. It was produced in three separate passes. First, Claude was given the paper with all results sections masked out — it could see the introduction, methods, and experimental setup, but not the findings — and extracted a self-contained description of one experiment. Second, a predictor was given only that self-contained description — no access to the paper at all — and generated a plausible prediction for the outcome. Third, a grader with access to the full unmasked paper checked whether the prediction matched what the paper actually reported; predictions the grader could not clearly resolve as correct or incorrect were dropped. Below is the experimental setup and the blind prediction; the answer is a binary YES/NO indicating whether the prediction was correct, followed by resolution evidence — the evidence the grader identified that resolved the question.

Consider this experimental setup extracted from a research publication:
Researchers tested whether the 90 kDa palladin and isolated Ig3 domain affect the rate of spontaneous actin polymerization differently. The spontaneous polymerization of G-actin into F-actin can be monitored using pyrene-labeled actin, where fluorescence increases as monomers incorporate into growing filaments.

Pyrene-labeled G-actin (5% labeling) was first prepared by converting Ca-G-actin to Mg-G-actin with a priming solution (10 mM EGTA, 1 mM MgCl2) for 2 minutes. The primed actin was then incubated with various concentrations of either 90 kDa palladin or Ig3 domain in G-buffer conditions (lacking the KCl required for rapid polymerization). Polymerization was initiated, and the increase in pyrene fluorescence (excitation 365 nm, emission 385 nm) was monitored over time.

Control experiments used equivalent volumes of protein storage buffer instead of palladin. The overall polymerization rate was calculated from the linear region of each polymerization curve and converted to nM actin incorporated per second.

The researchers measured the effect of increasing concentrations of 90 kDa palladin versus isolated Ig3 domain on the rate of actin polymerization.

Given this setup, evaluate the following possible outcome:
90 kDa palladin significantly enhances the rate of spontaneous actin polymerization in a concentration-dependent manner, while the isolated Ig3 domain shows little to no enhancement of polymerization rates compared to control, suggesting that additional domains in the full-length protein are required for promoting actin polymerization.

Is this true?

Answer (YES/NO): NO